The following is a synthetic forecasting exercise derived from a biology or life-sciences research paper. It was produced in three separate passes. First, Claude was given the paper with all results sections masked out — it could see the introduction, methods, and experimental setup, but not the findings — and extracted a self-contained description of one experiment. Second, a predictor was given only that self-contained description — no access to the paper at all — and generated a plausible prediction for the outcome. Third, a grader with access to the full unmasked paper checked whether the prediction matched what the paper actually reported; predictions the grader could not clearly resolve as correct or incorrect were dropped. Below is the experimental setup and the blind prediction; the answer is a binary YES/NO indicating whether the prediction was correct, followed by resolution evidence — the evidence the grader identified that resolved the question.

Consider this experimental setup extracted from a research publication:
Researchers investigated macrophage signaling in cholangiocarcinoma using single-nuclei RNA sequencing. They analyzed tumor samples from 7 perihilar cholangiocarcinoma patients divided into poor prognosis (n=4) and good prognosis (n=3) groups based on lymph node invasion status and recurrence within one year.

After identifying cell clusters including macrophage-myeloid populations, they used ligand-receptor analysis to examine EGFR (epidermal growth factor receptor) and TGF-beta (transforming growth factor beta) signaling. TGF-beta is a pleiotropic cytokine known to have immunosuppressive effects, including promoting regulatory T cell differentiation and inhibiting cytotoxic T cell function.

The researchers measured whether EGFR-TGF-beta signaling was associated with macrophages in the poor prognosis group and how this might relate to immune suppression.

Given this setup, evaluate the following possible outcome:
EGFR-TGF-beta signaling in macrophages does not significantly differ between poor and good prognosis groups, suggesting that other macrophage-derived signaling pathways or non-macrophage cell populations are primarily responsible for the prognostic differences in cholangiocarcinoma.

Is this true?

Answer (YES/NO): NO